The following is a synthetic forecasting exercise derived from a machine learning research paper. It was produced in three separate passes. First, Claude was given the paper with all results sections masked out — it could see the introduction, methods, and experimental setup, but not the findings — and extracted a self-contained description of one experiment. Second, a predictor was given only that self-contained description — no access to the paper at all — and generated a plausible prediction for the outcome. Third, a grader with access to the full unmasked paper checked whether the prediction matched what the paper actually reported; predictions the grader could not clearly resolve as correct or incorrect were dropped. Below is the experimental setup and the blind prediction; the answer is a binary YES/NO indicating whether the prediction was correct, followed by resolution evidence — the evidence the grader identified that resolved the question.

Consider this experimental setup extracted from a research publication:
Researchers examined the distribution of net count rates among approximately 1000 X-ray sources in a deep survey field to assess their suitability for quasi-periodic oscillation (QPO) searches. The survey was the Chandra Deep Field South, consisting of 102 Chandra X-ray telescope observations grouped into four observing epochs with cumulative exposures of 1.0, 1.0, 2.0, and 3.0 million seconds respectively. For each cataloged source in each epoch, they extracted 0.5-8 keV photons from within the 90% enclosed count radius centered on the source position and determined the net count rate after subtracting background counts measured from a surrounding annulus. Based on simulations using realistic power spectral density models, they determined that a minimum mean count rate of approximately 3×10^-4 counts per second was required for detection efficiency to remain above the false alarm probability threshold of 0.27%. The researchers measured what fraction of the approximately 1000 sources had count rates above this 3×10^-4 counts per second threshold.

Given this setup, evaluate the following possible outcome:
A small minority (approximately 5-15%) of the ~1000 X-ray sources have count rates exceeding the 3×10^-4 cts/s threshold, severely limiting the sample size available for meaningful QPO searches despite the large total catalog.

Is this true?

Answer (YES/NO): YES